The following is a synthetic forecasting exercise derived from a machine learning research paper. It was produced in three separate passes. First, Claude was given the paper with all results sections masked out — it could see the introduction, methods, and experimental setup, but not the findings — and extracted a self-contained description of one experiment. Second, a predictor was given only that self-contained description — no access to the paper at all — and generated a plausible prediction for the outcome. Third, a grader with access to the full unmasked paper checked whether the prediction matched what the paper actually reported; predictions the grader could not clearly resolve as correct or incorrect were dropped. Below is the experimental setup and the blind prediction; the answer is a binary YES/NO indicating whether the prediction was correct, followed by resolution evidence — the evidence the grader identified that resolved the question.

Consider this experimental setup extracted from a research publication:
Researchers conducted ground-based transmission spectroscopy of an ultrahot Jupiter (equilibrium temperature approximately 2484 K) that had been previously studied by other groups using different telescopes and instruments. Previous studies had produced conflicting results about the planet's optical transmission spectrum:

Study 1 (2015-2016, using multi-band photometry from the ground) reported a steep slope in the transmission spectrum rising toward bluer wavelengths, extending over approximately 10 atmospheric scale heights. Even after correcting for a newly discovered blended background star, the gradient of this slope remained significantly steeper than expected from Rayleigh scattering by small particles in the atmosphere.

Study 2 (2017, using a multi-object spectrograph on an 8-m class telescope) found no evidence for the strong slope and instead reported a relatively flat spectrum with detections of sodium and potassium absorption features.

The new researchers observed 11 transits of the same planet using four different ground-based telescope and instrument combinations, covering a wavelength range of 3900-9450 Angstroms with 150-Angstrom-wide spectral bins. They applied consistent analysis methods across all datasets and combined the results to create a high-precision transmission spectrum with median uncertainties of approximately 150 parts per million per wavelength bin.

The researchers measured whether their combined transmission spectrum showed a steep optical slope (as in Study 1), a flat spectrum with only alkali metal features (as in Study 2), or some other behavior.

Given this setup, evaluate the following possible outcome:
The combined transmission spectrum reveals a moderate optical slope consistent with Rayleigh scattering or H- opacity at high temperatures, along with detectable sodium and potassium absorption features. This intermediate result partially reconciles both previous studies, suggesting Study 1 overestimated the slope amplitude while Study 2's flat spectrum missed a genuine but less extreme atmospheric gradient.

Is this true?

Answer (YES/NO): NO